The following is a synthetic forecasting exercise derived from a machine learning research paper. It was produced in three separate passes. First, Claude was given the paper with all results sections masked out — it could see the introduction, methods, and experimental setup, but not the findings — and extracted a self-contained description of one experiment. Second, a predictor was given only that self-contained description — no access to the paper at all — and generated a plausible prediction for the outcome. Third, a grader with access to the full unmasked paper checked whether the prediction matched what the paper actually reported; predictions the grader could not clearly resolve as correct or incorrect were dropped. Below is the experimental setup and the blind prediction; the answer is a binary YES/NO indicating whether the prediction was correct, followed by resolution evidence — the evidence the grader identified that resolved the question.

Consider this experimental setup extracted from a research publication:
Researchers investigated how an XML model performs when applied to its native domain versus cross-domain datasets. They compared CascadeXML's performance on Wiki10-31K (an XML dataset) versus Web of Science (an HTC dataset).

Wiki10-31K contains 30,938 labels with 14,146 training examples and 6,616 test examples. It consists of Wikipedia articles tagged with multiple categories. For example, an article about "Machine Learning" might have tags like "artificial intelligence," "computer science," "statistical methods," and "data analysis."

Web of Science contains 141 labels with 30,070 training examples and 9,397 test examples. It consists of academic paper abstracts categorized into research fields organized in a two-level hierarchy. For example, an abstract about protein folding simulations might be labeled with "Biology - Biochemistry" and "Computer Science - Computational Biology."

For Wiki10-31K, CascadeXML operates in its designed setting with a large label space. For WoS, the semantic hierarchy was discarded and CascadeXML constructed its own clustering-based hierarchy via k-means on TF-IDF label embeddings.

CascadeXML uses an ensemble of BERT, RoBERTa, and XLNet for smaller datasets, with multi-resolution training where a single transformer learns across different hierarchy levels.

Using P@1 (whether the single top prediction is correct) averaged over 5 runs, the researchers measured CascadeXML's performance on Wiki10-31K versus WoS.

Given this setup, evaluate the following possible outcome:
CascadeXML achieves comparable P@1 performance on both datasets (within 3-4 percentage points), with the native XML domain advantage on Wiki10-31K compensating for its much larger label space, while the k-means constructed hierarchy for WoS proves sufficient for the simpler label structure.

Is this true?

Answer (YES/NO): YES